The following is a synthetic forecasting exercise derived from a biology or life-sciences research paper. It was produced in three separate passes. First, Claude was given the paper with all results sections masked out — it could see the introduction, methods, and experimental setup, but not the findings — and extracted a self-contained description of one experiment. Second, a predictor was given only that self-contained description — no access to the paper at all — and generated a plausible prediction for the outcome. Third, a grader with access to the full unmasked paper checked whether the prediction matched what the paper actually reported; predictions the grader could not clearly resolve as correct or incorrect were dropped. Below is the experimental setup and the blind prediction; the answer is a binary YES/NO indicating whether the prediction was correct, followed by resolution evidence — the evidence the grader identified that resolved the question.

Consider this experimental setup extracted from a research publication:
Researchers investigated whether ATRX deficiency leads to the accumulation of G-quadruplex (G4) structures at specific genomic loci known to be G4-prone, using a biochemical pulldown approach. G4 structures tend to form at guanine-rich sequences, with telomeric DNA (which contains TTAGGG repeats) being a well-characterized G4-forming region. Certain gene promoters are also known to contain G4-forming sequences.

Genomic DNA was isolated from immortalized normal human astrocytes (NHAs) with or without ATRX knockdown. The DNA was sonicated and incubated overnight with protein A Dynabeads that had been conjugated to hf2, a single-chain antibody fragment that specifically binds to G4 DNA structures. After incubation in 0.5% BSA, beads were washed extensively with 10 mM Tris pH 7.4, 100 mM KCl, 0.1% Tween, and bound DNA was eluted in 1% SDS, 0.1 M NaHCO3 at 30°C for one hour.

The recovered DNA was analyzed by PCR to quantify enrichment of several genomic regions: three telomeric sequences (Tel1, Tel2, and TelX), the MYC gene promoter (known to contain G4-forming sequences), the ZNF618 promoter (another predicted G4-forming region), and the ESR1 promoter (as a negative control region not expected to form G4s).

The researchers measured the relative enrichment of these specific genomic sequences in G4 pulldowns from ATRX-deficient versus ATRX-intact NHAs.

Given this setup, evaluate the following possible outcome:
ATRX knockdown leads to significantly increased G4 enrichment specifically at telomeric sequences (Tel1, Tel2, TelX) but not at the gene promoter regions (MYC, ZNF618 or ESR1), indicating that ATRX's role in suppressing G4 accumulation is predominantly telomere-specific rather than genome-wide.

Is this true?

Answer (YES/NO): NO